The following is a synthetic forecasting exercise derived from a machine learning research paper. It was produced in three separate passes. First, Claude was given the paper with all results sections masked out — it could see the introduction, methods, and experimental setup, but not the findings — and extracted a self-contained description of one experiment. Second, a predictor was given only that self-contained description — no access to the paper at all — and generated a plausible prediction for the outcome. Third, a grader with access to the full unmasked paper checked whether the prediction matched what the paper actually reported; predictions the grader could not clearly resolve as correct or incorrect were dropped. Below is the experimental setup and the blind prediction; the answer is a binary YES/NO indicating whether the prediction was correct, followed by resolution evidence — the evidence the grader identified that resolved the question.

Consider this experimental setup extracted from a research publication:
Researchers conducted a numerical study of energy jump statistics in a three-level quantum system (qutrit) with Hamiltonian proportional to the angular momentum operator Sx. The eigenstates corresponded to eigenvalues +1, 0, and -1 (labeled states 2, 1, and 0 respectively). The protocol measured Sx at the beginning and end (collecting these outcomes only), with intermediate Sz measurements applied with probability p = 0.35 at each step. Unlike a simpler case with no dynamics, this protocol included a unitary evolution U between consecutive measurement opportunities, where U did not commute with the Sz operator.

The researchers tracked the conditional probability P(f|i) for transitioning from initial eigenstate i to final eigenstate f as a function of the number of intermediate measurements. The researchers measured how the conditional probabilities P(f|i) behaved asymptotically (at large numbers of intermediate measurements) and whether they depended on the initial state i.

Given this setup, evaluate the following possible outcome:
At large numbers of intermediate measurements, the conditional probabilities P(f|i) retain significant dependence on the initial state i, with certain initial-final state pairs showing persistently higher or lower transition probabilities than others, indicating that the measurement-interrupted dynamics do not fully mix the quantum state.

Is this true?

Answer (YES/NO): NO